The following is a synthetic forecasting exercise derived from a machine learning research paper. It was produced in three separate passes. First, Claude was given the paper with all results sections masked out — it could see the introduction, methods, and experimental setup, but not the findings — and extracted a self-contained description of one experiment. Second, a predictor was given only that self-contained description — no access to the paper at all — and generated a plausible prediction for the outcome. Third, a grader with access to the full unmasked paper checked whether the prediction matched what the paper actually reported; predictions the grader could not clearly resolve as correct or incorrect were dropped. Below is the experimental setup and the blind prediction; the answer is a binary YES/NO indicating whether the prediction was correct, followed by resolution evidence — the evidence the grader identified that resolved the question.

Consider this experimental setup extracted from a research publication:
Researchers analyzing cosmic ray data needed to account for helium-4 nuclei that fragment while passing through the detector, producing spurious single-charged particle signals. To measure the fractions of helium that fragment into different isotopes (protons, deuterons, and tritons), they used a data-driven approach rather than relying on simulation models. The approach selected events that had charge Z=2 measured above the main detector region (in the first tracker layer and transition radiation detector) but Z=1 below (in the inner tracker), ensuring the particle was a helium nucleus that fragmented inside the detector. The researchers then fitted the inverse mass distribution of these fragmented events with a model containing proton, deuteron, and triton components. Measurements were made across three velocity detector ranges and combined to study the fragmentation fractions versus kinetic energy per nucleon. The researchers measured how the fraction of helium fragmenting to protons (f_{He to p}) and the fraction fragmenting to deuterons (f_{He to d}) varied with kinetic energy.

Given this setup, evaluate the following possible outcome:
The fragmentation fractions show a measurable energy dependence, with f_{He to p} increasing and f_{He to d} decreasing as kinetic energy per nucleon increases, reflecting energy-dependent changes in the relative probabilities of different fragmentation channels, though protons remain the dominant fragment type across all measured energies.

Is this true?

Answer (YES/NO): NO